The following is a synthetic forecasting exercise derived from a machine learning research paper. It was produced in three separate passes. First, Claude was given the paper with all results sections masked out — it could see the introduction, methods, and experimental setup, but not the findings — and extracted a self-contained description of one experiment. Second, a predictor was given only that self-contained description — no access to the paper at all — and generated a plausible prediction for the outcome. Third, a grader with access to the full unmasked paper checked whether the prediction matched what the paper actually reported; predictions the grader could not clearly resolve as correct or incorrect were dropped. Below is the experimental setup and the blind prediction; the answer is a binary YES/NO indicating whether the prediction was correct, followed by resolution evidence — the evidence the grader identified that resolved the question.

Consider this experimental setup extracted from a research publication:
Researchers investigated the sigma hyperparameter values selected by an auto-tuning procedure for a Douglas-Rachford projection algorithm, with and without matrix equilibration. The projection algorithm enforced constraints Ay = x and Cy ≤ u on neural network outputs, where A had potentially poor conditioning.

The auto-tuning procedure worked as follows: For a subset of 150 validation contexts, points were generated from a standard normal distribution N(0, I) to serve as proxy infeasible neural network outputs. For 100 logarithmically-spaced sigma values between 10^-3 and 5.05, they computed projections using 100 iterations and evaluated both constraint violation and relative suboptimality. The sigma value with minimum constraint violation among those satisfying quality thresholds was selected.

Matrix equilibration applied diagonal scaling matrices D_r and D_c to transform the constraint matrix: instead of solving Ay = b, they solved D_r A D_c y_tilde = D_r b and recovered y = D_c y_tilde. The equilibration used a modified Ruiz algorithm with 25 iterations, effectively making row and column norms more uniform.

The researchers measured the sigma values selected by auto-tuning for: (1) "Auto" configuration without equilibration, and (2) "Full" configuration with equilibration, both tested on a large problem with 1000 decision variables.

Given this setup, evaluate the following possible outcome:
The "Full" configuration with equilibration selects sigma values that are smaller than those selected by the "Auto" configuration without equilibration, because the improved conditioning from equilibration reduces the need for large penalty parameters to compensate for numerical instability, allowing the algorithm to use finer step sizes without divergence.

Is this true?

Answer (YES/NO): YES